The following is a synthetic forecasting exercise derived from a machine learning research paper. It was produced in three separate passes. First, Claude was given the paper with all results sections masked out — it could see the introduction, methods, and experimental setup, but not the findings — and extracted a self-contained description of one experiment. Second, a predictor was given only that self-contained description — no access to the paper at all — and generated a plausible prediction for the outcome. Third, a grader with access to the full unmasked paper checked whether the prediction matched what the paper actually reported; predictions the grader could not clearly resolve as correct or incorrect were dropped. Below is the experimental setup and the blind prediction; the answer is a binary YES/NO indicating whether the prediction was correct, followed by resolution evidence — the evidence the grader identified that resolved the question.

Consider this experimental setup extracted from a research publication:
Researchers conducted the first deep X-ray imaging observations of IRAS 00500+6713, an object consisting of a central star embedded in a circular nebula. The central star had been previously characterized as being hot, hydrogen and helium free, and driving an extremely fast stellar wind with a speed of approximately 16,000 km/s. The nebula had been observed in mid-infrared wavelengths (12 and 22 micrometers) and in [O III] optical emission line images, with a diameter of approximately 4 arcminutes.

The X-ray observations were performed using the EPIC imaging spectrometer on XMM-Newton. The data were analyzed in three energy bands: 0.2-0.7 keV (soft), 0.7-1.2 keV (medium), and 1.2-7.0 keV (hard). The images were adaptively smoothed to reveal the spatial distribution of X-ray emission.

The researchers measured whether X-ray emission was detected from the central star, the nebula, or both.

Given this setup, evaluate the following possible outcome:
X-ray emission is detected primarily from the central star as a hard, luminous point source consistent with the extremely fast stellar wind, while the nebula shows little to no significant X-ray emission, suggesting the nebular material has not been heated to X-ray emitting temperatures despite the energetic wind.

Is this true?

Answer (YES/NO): NO